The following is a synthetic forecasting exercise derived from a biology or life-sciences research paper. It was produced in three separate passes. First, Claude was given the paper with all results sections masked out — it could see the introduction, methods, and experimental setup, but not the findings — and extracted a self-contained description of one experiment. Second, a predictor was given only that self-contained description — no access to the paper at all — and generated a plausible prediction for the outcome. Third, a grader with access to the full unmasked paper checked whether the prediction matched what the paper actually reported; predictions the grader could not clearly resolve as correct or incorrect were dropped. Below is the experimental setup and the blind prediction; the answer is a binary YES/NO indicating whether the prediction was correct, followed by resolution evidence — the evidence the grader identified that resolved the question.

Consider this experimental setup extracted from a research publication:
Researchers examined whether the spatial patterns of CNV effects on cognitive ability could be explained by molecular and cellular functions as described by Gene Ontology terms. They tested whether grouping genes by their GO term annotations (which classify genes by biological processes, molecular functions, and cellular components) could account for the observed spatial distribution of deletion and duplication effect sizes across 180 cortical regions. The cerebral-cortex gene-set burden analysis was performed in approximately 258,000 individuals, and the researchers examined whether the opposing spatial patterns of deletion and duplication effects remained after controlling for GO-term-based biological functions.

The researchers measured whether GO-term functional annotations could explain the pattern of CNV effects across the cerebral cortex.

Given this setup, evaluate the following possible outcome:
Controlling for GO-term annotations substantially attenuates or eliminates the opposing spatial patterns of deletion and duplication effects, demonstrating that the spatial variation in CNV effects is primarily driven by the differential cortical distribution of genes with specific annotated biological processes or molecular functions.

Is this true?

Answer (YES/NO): NO